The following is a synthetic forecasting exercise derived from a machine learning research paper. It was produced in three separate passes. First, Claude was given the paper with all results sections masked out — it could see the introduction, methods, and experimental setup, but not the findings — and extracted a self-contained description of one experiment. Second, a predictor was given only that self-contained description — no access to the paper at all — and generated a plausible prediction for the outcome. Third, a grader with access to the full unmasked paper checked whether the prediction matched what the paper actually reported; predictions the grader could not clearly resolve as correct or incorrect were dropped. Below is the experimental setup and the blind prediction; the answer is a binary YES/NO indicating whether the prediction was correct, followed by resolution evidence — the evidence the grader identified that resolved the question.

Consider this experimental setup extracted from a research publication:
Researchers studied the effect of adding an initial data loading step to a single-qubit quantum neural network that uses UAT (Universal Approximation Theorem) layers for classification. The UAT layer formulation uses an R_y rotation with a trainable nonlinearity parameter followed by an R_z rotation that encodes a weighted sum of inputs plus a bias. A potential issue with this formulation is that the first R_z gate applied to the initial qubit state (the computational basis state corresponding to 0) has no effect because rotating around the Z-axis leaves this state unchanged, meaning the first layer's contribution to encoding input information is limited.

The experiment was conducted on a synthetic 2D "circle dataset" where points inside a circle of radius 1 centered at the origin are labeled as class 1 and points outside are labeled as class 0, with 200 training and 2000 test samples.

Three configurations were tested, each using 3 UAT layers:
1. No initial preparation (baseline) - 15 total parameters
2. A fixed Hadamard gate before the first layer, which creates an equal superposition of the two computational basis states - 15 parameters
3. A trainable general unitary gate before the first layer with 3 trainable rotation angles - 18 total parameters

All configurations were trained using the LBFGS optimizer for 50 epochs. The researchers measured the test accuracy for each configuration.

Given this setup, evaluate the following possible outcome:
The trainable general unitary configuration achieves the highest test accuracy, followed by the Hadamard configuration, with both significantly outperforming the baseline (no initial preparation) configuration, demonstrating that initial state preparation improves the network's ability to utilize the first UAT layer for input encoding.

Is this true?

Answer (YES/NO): NO